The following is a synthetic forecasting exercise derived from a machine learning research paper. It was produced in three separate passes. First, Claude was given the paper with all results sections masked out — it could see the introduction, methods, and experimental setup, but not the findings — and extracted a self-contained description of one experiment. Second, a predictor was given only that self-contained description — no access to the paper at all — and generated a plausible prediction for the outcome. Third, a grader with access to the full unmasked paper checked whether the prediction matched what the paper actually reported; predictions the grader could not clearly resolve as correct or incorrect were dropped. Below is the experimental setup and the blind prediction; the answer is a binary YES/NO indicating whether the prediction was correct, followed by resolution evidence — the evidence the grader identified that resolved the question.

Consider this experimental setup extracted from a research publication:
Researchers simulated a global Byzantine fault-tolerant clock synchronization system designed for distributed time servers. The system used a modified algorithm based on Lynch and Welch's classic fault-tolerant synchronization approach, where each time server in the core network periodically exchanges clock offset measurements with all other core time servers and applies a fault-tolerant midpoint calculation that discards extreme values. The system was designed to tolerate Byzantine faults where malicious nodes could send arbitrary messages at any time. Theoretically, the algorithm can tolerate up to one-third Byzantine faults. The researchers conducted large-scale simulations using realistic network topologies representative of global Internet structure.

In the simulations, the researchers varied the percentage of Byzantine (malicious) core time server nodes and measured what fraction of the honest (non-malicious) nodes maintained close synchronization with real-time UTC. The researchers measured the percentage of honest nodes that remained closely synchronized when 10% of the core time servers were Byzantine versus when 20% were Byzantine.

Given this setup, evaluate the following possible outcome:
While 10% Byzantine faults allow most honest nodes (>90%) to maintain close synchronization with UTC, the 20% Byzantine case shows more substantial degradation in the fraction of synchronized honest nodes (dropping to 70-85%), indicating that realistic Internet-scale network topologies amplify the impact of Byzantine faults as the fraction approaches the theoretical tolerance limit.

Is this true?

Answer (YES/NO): NO